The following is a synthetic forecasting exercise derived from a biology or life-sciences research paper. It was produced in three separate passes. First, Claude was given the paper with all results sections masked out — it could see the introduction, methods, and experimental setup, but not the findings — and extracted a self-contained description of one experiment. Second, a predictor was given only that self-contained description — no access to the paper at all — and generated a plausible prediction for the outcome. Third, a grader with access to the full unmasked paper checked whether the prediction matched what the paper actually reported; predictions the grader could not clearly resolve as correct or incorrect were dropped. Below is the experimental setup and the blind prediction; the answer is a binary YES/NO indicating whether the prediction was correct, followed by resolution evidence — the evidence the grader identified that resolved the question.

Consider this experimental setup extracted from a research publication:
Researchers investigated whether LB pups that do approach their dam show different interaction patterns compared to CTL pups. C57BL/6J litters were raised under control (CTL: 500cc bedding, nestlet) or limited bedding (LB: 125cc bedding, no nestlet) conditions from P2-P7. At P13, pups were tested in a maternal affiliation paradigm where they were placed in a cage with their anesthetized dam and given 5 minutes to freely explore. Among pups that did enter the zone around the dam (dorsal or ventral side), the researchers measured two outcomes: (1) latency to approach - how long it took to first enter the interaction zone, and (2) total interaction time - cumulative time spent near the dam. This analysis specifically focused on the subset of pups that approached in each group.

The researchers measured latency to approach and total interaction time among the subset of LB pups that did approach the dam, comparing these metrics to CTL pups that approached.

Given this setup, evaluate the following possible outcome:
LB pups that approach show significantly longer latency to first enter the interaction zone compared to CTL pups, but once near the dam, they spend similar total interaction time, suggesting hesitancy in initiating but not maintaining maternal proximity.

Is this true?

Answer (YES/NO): NO